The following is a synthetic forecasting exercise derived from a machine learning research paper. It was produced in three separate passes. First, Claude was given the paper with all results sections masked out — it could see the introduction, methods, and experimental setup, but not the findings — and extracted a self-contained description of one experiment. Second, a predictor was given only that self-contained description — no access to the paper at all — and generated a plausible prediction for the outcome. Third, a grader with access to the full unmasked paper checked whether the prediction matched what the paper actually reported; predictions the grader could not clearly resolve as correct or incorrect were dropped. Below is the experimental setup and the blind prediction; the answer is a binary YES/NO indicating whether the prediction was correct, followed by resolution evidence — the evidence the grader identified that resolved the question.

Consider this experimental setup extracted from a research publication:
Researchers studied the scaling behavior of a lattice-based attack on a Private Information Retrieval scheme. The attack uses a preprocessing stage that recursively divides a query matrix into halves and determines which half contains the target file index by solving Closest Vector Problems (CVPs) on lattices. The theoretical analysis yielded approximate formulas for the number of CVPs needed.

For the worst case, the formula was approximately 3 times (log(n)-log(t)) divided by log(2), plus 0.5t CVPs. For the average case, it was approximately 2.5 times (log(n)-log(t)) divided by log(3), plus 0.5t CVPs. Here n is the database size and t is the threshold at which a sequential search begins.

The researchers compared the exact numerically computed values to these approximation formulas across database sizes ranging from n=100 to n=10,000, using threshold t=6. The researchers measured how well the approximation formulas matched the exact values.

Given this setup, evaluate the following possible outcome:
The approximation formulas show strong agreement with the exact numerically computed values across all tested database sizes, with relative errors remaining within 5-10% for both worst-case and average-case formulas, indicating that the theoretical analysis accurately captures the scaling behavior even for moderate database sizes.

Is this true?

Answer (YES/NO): YES